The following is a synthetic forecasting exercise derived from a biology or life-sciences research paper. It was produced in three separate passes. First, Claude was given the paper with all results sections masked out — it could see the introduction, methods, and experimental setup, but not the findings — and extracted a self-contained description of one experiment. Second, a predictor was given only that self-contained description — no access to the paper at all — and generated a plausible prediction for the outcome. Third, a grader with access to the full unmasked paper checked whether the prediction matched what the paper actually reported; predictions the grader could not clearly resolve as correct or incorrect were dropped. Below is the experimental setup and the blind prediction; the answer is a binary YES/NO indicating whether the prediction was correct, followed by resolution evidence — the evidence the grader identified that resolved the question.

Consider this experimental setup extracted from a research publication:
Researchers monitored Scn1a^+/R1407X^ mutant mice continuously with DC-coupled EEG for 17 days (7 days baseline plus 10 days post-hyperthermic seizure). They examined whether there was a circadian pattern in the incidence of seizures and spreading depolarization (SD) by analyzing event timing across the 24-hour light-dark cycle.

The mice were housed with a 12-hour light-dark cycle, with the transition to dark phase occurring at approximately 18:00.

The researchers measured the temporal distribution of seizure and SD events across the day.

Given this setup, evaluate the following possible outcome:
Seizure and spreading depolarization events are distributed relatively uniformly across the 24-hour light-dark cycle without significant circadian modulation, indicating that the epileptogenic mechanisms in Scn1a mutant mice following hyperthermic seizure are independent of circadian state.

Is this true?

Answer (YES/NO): NO